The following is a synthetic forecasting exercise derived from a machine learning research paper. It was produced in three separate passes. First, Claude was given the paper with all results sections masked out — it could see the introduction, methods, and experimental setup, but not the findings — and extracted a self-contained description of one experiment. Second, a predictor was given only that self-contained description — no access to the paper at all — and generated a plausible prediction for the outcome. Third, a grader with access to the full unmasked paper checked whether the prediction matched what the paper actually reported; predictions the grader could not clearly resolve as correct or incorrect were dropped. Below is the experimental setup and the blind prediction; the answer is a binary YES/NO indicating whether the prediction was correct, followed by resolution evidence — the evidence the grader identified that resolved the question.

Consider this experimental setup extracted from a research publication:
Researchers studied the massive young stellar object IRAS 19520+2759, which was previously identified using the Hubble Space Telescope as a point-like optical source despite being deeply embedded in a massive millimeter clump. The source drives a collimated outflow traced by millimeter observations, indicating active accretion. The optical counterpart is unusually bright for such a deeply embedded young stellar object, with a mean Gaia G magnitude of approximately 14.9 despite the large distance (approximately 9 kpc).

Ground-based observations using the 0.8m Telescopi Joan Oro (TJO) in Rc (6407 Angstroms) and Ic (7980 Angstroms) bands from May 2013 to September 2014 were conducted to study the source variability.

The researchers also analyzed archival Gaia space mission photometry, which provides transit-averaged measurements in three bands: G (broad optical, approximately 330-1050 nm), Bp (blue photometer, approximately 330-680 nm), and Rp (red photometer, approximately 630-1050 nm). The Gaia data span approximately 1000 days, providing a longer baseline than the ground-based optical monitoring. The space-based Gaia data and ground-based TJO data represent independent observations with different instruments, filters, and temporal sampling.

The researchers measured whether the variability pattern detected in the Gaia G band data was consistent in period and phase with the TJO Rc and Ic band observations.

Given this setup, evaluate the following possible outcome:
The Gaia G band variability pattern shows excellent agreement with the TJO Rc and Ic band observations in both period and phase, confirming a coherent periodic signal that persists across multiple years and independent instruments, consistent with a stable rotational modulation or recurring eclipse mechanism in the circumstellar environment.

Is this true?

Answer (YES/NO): NO